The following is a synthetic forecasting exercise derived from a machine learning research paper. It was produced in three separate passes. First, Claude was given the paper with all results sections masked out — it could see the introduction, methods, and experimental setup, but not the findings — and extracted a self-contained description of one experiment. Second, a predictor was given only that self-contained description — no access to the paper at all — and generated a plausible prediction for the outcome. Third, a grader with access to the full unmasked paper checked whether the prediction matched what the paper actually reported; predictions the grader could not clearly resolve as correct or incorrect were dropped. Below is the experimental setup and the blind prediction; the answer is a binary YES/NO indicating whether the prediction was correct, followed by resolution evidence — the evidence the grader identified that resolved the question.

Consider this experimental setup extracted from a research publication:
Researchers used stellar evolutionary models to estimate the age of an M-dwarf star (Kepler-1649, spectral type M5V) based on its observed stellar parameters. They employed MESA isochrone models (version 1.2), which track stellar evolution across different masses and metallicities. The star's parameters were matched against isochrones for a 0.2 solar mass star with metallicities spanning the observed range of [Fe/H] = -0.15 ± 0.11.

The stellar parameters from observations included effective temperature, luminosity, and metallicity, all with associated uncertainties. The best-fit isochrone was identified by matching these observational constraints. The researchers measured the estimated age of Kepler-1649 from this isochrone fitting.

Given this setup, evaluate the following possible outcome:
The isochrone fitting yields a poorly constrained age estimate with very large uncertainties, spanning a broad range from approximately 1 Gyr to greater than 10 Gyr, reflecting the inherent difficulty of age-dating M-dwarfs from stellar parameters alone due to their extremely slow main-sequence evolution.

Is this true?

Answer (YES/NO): NO